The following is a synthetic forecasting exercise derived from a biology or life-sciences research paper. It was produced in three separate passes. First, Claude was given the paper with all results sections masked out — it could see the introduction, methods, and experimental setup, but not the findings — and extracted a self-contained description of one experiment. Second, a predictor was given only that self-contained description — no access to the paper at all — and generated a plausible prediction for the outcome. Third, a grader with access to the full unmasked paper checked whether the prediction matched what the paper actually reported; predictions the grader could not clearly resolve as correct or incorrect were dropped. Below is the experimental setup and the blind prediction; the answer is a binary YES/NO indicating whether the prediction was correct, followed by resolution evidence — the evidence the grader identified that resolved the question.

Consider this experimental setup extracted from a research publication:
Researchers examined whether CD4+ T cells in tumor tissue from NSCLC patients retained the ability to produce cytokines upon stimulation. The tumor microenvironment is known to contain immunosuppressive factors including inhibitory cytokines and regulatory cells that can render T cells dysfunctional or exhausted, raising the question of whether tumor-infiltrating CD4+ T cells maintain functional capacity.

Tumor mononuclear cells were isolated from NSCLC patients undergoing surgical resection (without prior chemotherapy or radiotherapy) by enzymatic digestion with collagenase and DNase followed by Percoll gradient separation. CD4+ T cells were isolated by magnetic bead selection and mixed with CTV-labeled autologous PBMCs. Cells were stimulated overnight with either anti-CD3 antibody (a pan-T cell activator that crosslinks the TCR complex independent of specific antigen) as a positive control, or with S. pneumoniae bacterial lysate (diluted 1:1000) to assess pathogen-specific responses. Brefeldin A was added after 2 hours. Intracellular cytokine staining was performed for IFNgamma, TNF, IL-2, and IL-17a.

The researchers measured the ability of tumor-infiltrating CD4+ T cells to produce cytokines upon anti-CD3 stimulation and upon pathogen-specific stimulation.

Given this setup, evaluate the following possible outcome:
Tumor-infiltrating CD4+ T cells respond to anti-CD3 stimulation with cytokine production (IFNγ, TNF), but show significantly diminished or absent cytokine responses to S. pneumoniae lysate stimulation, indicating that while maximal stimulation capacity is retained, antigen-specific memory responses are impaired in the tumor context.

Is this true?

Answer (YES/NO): NO